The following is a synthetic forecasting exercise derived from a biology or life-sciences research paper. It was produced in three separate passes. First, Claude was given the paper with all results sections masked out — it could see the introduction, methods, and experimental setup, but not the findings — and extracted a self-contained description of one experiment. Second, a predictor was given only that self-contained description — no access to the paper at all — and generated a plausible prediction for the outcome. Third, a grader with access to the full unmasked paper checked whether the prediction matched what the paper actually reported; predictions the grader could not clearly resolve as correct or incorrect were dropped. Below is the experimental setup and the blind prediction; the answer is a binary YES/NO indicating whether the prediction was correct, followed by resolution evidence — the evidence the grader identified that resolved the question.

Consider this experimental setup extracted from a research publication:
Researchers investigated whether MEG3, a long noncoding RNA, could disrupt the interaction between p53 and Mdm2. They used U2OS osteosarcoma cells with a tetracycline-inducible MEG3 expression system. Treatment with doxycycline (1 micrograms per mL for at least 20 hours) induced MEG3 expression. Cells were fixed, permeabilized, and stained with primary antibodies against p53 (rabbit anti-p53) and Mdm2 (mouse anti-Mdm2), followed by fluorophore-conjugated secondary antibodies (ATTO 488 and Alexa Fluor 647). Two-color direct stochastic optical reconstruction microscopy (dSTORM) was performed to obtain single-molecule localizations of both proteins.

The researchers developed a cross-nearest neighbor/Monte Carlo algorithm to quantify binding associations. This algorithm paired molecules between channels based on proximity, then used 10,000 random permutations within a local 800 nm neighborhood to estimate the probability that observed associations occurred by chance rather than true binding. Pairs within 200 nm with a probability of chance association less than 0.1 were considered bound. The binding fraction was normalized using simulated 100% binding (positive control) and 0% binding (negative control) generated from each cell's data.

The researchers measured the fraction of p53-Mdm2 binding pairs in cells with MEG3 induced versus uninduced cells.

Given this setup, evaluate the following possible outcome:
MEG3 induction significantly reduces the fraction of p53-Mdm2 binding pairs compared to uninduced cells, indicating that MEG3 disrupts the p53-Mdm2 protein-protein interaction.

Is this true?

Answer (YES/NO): NO